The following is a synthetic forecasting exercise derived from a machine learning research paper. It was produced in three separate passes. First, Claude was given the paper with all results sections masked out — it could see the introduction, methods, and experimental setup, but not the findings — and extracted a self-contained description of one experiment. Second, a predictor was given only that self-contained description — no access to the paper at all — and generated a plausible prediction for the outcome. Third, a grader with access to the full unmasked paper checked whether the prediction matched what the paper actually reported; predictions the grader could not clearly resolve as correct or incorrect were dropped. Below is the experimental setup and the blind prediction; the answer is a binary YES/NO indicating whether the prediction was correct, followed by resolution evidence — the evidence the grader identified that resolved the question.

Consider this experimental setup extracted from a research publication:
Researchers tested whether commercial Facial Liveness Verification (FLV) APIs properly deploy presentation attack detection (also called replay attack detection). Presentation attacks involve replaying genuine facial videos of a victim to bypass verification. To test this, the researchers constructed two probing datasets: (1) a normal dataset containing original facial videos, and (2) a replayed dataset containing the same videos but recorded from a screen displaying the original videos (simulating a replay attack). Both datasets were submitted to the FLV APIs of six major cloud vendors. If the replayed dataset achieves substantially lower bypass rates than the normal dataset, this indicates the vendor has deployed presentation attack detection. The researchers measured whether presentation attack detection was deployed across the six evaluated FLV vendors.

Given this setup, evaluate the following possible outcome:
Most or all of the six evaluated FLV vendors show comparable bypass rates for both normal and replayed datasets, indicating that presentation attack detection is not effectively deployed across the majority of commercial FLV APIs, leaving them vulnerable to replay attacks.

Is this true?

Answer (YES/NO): NO